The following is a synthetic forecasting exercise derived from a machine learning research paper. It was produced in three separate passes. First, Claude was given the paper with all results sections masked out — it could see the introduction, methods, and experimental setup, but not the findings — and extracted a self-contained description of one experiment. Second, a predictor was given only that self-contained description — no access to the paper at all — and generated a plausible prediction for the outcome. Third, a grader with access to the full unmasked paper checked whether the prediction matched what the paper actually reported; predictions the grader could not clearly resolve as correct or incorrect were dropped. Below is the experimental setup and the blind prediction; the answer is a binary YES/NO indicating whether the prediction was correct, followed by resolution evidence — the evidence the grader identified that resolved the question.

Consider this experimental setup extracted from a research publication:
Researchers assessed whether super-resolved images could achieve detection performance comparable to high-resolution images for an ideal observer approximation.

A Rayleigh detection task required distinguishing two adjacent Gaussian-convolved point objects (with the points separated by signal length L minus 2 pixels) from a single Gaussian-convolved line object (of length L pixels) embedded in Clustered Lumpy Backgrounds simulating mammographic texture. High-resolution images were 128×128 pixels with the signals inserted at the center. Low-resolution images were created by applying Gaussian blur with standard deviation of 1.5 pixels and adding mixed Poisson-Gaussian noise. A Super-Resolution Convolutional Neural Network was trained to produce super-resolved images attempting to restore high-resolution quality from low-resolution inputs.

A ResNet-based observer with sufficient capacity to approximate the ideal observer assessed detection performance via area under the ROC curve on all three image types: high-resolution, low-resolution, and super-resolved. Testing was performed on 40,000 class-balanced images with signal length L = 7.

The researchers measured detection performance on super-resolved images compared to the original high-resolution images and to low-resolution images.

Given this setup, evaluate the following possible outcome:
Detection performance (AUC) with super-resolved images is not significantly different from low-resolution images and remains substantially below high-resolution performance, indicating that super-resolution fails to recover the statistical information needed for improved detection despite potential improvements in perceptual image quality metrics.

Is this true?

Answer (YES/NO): YES